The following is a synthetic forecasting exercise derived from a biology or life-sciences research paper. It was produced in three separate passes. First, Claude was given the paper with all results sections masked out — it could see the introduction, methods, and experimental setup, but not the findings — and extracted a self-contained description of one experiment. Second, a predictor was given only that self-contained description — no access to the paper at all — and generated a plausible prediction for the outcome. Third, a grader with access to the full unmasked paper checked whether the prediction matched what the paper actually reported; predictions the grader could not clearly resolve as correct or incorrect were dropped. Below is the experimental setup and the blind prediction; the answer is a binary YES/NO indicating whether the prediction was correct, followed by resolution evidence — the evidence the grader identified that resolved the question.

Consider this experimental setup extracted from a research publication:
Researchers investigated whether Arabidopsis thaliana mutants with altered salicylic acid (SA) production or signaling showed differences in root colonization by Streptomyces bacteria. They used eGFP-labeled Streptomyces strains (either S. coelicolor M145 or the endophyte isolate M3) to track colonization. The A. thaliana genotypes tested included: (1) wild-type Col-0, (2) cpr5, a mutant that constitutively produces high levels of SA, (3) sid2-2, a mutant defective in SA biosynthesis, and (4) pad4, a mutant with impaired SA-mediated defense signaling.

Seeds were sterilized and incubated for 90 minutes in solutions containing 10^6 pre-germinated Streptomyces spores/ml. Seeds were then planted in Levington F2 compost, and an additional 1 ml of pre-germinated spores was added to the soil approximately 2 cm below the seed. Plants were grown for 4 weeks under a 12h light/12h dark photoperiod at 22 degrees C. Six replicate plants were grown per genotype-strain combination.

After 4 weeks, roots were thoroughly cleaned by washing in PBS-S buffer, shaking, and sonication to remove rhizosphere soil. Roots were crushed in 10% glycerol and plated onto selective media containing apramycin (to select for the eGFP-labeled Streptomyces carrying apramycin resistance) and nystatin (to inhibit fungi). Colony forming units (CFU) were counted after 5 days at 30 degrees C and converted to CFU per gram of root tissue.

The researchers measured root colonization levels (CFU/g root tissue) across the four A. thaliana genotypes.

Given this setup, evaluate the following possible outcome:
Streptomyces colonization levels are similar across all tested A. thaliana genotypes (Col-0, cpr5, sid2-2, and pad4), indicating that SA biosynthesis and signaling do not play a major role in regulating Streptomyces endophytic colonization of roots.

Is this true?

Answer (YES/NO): NO